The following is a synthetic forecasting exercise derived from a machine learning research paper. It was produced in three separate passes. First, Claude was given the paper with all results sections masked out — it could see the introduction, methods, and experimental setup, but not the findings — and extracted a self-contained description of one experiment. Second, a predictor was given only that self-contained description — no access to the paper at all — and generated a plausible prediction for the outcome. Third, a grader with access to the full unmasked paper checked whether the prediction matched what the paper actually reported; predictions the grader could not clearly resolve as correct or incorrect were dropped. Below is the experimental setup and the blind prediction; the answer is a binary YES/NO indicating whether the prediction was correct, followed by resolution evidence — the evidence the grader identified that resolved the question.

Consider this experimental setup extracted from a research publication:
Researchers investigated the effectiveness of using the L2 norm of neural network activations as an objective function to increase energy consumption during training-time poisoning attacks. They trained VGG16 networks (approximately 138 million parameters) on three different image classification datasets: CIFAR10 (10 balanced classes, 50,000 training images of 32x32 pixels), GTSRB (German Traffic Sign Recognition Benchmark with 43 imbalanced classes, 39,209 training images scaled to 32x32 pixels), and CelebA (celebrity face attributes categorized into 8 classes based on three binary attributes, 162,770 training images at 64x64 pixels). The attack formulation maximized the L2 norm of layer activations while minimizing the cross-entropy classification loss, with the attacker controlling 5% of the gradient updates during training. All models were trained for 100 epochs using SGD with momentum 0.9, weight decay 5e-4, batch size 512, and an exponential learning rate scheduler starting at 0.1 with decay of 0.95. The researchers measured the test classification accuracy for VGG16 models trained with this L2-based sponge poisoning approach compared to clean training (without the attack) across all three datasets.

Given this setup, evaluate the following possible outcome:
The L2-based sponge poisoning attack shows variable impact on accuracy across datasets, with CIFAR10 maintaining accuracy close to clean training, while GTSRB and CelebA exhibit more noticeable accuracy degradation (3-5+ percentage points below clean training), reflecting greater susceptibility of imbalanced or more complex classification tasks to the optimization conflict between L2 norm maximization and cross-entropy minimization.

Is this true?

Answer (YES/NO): NO